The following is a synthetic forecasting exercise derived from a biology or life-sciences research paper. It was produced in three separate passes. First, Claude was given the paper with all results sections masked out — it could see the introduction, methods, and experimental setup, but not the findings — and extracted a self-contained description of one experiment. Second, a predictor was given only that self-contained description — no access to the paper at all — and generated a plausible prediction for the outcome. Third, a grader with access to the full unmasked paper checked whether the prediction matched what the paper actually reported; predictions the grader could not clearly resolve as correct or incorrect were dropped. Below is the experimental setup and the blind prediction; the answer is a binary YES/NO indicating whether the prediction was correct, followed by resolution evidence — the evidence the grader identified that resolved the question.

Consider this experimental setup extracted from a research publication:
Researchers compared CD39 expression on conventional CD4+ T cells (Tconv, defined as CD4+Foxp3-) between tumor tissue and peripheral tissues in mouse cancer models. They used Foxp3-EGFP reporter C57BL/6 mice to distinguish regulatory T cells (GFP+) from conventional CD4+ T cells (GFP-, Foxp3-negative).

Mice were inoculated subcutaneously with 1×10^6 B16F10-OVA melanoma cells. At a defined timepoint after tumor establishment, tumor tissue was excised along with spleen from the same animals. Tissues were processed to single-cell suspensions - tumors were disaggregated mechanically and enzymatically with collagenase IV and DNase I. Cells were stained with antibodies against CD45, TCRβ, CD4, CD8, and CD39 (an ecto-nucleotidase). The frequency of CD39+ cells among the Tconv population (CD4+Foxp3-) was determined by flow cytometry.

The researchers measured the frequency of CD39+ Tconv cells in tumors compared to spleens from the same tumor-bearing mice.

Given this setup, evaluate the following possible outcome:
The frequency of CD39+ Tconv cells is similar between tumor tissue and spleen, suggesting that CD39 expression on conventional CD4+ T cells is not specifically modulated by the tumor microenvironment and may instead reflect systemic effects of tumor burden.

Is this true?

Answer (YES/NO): NO